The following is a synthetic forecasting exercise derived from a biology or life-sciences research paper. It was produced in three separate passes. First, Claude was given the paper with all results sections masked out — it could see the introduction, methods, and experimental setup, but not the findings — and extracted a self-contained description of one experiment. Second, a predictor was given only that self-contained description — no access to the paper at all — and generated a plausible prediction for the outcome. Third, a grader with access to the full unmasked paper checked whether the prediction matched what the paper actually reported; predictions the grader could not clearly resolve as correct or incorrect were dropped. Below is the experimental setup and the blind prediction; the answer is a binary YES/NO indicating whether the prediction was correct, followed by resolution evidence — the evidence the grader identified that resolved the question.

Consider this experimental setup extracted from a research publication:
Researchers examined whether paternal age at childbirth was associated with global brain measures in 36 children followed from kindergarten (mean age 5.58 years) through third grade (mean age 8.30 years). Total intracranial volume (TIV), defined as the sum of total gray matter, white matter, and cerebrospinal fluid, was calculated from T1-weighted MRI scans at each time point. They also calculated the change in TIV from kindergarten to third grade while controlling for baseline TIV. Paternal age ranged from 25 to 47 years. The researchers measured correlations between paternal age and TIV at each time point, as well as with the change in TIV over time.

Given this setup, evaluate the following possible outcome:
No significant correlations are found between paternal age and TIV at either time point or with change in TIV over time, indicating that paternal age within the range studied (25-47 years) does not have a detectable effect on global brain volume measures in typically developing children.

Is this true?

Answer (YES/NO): YES